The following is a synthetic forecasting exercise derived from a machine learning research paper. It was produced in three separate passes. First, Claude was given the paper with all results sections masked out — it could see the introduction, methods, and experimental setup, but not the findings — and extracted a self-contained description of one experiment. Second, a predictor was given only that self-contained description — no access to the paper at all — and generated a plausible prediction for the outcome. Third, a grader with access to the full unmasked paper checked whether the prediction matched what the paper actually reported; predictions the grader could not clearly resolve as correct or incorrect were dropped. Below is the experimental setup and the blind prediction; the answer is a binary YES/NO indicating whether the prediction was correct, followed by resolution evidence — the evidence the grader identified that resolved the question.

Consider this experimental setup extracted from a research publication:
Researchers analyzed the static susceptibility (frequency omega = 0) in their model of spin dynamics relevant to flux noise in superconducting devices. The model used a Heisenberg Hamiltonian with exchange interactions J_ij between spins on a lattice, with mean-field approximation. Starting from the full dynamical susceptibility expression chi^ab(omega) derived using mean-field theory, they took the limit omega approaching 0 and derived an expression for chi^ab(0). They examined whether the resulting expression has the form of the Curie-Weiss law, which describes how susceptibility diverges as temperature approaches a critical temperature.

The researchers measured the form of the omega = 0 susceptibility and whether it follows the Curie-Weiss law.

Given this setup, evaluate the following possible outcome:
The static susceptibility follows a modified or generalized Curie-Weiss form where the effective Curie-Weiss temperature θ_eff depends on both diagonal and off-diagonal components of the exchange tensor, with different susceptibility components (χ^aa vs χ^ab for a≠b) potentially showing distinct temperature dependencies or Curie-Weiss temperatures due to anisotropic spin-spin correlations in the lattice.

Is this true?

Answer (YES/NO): NO